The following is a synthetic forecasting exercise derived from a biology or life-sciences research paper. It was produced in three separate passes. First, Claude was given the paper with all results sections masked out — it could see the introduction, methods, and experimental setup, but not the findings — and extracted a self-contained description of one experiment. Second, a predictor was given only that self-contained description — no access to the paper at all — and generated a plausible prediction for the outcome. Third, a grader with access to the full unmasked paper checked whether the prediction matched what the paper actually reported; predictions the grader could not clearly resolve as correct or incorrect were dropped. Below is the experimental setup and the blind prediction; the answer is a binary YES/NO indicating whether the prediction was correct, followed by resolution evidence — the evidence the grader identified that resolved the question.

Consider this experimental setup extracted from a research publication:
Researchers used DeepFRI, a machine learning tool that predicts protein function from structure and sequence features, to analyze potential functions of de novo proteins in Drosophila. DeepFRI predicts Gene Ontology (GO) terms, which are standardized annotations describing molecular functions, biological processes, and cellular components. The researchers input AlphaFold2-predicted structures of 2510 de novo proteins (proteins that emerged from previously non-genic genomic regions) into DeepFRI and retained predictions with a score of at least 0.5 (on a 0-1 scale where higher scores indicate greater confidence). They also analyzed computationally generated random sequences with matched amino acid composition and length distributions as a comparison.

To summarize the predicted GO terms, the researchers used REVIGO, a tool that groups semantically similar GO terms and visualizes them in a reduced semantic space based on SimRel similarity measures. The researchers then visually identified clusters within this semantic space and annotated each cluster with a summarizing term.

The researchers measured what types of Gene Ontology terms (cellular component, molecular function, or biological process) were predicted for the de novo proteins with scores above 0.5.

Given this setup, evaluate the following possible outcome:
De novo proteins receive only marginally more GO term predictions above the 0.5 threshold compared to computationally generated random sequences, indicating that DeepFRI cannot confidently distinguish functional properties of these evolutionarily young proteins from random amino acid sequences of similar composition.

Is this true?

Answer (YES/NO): NO